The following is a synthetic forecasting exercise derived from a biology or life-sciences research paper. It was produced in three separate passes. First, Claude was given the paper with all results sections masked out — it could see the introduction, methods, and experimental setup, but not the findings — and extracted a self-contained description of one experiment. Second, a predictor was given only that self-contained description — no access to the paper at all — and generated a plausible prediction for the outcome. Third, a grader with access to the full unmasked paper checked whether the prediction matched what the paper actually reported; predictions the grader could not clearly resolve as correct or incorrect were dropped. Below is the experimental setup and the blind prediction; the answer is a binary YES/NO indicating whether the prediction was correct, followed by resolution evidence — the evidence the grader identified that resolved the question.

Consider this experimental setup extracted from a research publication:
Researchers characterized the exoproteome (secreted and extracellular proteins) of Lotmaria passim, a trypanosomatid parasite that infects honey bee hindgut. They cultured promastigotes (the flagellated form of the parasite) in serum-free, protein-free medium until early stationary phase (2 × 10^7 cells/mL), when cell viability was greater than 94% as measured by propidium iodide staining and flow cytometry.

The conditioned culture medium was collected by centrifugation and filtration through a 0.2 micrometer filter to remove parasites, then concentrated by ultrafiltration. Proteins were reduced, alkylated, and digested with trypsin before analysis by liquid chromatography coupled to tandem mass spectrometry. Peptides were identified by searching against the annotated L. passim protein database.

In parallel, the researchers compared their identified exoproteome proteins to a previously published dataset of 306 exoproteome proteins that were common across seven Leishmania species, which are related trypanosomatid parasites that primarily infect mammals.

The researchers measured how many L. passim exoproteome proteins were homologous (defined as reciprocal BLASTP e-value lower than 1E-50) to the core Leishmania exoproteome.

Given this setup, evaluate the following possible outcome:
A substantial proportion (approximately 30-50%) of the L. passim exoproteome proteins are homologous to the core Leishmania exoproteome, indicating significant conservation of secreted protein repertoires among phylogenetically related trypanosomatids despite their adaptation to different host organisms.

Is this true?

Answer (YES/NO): NO